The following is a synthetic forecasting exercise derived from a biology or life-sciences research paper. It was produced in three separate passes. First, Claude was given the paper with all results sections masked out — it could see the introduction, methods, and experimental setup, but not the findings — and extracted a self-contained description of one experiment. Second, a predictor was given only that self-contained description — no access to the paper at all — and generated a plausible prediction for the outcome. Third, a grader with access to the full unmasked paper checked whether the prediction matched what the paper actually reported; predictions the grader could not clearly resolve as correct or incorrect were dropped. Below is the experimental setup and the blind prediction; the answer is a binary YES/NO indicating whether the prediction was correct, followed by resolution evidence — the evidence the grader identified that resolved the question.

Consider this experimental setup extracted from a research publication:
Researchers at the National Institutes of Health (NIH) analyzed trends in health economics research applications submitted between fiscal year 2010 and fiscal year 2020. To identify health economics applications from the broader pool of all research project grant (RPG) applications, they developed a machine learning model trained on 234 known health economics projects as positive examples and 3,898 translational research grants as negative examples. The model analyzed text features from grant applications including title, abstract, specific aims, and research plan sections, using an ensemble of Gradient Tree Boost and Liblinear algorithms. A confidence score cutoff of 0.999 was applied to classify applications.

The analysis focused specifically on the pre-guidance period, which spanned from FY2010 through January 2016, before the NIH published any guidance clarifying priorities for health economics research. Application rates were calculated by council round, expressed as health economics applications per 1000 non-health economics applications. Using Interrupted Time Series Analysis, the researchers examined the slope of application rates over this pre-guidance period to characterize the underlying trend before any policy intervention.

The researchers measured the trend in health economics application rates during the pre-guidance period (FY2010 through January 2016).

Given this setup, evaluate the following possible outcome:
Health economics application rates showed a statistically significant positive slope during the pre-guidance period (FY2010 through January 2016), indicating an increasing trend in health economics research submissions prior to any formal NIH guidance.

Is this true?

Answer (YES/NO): NO